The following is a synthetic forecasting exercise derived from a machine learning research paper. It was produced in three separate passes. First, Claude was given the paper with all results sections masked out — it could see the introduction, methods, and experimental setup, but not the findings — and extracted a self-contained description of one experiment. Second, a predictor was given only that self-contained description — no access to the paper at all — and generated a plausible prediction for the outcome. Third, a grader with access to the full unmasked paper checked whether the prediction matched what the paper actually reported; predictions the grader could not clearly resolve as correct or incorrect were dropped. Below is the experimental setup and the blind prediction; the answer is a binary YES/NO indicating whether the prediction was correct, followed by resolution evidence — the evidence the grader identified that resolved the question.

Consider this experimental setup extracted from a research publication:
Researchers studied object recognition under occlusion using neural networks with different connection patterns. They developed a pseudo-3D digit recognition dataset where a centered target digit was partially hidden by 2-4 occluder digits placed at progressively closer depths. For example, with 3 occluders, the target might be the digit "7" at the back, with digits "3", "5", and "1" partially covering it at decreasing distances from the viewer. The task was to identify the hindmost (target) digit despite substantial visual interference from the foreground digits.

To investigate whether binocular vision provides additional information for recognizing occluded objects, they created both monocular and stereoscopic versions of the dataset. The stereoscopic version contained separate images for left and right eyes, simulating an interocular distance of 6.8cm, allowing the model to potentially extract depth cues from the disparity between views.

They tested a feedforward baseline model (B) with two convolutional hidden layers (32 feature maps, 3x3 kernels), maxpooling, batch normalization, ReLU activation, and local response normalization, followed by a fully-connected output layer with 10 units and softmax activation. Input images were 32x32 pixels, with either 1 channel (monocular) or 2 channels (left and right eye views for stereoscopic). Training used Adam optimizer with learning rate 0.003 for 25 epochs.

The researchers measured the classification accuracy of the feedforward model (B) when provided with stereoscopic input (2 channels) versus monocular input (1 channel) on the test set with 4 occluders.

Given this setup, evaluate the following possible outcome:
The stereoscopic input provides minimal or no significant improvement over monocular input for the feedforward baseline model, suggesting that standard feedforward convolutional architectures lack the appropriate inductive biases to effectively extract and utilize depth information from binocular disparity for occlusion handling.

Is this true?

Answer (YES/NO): NO